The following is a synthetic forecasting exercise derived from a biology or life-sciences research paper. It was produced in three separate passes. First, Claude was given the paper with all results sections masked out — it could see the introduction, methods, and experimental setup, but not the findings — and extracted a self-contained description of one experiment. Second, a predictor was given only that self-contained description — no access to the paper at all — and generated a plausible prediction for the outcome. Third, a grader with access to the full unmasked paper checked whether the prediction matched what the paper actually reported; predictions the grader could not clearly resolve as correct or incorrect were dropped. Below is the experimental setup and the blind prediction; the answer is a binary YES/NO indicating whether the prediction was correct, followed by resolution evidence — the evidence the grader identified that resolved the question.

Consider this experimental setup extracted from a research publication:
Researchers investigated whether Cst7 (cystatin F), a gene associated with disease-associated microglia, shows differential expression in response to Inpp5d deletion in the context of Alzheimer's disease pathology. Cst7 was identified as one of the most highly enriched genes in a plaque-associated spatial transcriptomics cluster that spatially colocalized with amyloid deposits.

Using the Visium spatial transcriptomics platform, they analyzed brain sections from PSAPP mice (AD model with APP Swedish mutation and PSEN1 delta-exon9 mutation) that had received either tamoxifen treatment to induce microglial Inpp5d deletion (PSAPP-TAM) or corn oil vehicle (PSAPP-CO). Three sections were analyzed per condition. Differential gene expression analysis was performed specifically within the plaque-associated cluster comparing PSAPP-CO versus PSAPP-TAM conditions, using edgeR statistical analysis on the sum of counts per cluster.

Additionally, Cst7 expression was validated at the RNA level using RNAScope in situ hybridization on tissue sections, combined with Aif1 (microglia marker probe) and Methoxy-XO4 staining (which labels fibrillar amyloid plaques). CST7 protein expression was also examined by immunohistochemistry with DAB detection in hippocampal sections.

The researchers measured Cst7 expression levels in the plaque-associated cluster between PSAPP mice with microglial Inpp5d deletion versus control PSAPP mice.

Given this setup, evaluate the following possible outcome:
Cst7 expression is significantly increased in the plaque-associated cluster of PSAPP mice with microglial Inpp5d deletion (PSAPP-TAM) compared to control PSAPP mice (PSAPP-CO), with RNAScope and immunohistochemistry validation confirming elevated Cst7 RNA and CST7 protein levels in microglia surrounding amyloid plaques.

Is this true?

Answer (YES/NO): YES